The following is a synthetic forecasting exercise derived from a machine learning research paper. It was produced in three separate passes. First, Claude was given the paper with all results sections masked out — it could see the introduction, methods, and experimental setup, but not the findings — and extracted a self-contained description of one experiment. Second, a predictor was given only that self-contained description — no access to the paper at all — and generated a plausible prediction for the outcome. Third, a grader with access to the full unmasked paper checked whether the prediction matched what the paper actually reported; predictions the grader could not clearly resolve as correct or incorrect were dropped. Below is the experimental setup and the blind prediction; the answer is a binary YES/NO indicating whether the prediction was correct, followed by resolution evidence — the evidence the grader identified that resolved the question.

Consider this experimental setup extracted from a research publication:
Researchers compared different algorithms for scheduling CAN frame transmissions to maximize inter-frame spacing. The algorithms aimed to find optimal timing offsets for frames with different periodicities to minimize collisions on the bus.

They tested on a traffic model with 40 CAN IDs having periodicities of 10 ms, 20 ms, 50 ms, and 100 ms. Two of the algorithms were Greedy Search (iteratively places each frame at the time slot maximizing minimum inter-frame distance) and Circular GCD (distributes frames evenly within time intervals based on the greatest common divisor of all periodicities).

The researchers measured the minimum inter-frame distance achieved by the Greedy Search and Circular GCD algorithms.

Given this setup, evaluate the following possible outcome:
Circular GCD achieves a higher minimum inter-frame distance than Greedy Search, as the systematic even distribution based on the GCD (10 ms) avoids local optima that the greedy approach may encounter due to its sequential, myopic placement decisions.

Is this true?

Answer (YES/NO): YES